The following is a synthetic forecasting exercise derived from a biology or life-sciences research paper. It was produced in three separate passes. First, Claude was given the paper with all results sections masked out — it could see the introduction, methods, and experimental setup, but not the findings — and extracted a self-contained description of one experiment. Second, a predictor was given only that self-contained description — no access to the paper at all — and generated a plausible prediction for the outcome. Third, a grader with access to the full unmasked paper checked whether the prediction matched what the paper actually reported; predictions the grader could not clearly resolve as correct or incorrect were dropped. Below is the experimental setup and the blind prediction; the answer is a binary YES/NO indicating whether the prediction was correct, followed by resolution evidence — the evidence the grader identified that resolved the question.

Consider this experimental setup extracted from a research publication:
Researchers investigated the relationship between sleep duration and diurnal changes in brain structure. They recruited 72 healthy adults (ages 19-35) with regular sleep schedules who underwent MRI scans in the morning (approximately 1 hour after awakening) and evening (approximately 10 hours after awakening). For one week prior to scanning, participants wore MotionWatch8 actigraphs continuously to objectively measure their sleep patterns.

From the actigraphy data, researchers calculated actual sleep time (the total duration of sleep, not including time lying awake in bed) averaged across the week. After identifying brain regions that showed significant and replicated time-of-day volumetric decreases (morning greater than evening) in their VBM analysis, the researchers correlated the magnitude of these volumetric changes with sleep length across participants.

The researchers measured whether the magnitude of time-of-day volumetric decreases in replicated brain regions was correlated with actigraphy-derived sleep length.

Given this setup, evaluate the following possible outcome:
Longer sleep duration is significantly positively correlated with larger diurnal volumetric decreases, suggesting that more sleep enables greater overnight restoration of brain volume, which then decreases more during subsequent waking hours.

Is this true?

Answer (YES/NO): NO